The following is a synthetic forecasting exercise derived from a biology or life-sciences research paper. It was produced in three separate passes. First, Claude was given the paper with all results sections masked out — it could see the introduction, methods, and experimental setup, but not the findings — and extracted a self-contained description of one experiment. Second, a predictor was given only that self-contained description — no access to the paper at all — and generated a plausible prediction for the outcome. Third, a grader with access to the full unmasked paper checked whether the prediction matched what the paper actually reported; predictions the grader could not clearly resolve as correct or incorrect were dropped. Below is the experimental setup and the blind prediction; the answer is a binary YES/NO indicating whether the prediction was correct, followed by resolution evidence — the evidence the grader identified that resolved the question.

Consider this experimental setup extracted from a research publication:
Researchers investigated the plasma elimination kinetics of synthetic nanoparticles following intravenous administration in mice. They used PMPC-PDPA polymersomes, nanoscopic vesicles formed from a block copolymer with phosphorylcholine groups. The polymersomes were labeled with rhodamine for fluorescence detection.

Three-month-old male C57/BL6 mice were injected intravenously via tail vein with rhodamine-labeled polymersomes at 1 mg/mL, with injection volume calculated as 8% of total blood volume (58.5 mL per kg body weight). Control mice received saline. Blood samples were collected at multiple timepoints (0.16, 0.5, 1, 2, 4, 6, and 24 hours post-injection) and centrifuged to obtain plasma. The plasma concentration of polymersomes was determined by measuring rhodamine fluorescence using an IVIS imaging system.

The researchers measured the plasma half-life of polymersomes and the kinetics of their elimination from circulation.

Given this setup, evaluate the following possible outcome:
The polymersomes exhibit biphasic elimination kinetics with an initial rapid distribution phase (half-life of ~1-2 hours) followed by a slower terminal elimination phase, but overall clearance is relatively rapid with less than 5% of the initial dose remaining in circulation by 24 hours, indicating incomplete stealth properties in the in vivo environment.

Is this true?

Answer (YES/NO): NO